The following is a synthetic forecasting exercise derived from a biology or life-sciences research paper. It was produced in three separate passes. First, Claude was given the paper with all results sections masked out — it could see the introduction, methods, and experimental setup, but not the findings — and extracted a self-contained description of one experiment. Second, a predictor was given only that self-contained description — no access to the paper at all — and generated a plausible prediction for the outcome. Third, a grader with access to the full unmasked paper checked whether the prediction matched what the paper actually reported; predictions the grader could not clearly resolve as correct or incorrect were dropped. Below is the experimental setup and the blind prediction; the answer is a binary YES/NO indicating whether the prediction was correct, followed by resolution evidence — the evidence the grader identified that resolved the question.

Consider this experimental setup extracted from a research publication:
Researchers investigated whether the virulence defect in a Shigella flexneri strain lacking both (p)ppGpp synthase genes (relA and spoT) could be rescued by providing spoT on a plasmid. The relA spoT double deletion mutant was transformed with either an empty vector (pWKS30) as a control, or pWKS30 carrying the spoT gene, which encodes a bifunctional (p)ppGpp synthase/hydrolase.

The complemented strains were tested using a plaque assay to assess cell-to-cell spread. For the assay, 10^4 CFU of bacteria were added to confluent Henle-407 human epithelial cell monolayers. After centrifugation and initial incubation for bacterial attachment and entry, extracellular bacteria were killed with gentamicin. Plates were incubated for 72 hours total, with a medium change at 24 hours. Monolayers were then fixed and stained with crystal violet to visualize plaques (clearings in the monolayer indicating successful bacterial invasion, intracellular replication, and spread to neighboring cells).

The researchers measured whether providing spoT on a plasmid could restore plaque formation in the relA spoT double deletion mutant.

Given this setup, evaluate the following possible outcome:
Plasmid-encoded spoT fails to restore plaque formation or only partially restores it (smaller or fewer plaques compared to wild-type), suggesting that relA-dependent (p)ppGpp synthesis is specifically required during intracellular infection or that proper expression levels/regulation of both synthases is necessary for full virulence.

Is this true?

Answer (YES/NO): NO